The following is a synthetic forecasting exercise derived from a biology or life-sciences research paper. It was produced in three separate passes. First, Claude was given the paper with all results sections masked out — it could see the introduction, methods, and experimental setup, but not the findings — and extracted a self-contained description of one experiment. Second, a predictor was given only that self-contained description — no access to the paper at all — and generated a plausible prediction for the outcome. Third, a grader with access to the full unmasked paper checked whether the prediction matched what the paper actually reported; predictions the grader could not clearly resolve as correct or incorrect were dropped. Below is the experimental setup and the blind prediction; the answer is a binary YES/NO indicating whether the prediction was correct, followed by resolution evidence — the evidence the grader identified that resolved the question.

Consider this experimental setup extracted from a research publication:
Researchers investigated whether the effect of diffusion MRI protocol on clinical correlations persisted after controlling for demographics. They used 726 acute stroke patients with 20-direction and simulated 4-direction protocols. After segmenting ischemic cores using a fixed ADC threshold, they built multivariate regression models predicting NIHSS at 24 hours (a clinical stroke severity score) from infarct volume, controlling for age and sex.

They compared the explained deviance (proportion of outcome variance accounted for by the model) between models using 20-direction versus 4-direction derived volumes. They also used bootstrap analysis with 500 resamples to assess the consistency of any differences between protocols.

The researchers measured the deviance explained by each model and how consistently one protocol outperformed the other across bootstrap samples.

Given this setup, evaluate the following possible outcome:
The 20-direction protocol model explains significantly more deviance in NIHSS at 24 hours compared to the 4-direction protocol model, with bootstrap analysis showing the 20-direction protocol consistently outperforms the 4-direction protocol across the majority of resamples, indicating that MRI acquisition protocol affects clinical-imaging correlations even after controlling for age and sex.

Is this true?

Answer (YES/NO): YES